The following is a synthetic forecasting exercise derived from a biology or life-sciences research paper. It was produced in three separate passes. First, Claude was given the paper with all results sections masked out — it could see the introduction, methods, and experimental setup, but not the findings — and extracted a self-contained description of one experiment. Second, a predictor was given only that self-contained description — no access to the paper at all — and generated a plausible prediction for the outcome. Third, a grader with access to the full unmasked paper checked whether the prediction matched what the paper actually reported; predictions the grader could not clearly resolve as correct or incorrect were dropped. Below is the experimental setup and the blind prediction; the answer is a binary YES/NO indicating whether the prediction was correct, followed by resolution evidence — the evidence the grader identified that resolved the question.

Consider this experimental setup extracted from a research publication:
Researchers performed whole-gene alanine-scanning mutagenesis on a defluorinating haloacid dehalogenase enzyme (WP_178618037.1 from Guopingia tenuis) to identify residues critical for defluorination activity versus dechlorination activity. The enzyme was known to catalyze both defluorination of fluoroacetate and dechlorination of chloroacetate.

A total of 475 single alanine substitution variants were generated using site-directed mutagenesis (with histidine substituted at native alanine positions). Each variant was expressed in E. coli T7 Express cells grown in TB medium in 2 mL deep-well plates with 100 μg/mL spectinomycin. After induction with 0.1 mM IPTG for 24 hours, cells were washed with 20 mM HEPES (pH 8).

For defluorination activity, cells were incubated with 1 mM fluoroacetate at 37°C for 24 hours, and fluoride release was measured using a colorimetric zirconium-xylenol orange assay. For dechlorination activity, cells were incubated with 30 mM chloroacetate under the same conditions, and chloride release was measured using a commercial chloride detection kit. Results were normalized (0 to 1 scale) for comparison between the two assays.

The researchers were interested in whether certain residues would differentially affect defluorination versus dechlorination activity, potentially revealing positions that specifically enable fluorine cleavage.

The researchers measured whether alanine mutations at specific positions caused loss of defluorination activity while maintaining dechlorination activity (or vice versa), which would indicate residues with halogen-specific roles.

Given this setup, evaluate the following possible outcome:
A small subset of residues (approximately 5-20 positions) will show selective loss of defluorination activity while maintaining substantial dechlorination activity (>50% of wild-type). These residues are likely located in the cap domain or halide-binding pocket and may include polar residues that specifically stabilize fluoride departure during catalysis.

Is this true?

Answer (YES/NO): NO